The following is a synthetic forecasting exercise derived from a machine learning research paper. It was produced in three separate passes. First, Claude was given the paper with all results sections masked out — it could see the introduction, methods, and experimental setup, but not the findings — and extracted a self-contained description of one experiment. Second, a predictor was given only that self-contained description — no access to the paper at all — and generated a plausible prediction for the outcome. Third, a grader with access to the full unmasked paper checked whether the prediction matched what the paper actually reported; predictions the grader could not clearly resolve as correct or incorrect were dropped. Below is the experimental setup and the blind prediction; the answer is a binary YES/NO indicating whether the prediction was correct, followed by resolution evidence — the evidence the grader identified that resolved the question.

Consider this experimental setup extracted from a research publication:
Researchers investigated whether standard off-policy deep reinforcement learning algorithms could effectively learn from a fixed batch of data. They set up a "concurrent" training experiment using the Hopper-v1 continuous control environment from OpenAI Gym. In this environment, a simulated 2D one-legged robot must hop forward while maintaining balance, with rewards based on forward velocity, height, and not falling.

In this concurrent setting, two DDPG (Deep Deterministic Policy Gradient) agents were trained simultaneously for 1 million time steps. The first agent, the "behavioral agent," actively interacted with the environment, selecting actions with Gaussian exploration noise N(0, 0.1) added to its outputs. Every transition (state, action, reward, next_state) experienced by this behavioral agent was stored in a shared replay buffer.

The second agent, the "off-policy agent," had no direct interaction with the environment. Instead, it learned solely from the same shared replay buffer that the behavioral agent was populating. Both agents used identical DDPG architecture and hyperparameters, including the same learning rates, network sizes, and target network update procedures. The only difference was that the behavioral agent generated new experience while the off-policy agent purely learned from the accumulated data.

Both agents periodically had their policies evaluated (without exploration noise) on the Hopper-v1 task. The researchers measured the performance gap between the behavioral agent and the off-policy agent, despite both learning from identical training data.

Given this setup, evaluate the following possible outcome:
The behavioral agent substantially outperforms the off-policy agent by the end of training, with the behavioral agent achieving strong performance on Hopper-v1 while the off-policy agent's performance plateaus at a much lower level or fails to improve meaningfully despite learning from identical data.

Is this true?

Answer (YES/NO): YES